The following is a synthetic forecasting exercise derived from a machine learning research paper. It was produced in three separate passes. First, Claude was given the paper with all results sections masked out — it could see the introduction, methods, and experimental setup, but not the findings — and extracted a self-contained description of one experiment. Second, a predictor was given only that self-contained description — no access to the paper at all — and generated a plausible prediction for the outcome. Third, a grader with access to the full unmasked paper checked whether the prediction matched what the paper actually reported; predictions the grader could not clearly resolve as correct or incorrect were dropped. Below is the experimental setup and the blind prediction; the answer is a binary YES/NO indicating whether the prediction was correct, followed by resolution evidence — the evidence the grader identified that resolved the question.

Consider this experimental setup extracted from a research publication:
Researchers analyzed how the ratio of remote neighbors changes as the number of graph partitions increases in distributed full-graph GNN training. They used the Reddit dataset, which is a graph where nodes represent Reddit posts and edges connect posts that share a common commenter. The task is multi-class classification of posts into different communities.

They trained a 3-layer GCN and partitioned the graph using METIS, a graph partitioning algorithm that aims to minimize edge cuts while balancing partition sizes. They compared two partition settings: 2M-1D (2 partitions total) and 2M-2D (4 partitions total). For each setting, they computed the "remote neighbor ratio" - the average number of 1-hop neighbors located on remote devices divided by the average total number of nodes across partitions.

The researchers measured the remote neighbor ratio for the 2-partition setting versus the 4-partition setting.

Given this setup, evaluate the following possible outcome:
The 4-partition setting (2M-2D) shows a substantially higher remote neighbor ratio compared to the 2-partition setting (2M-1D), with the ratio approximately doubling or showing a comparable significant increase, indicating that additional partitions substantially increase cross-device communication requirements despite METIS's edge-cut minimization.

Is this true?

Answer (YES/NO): NO